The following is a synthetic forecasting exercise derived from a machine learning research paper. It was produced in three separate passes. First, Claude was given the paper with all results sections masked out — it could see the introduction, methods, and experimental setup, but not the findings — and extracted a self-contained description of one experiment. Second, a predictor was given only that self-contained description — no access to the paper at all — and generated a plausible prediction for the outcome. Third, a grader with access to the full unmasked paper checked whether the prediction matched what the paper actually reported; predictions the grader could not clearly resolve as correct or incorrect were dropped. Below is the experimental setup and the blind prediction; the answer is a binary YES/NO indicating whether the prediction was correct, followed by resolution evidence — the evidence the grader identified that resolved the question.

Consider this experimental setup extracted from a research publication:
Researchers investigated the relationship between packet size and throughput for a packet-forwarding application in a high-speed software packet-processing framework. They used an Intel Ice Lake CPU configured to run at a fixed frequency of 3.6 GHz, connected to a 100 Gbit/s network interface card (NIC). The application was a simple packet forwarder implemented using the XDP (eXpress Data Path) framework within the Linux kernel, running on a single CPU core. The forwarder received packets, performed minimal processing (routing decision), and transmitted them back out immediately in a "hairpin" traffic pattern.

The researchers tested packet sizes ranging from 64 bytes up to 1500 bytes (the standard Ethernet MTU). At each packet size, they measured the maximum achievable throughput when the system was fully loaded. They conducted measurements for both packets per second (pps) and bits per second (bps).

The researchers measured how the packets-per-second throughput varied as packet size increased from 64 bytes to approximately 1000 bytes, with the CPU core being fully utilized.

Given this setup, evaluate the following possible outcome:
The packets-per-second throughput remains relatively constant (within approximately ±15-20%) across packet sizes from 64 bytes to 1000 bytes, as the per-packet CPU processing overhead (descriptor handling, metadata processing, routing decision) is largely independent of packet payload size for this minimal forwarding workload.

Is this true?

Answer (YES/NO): YES